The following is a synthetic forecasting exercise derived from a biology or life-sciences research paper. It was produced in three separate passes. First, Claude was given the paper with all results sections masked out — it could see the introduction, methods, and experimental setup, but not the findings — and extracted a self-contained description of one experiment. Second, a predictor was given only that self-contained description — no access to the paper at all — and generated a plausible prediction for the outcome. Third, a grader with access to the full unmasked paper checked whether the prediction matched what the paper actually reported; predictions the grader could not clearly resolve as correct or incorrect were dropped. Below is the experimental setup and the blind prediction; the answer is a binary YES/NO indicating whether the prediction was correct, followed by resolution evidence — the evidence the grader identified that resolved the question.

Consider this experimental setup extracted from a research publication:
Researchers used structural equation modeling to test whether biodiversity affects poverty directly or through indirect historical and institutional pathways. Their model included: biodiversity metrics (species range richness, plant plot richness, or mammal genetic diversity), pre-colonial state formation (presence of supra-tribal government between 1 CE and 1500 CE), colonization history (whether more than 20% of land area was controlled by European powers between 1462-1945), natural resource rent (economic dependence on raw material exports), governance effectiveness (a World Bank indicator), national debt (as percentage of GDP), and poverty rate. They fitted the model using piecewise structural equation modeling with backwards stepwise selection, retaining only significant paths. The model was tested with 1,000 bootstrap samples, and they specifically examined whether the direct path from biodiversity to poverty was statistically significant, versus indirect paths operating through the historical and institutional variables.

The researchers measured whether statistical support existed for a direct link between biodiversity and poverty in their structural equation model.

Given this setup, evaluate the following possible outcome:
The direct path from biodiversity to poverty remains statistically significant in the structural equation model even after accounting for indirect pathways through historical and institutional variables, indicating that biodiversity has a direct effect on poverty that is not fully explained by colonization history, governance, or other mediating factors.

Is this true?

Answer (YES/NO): NO